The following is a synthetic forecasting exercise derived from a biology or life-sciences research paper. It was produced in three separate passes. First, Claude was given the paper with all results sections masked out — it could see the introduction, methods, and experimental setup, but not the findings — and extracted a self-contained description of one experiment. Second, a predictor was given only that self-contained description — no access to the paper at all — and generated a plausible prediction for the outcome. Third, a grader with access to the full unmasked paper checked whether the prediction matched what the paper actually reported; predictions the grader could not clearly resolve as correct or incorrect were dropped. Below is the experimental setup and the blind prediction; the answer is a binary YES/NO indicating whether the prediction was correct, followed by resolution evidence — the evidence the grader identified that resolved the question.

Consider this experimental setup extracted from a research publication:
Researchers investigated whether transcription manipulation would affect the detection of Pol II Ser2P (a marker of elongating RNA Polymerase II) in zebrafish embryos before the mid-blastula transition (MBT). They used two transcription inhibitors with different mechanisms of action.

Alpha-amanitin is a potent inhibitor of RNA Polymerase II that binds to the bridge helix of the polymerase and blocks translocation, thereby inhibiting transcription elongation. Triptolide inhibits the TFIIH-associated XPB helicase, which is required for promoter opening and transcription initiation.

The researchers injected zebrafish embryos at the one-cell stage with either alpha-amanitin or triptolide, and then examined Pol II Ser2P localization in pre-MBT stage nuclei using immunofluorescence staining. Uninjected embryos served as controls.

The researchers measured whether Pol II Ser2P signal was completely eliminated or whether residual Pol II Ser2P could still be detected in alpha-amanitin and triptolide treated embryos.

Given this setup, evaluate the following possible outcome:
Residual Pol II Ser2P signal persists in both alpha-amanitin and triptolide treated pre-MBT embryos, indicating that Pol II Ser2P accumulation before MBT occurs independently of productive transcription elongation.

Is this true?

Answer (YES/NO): NO